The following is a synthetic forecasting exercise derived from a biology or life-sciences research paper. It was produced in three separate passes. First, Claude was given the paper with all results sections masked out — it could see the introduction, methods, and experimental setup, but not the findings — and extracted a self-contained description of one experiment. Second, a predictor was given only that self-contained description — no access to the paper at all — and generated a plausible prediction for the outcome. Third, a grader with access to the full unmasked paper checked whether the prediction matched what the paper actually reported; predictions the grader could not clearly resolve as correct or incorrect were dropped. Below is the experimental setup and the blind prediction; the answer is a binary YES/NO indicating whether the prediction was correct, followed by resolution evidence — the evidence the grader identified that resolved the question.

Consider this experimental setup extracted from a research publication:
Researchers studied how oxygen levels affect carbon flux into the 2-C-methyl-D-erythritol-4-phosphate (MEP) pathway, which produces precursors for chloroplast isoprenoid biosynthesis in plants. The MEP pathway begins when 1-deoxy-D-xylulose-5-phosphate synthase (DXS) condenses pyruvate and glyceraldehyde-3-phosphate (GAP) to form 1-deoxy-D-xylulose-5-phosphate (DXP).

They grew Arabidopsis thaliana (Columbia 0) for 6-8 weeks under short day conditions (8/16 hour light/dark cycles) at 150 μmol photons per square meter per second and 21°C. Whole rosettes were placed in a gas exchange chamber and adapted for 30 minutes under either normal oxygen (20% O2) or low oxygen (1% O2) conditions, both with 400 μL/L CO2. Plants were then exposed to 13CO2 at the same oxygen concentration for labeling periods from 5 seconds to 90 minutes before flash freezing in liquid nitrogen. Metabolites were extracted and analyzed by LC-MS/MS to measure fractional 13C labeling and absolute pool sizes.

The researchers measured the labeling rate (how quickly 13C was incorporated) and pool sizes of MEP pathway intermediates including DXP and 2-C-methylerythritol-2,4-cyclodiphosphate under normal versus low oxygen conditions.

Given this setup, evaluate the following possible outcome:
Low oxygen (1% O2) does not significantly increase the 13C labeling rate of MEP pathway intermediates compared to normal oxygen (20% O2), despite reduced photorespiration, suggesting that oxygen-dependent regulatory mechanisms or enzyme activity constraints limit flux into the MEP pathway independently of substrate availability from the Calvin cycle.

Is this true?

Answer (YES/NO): NO